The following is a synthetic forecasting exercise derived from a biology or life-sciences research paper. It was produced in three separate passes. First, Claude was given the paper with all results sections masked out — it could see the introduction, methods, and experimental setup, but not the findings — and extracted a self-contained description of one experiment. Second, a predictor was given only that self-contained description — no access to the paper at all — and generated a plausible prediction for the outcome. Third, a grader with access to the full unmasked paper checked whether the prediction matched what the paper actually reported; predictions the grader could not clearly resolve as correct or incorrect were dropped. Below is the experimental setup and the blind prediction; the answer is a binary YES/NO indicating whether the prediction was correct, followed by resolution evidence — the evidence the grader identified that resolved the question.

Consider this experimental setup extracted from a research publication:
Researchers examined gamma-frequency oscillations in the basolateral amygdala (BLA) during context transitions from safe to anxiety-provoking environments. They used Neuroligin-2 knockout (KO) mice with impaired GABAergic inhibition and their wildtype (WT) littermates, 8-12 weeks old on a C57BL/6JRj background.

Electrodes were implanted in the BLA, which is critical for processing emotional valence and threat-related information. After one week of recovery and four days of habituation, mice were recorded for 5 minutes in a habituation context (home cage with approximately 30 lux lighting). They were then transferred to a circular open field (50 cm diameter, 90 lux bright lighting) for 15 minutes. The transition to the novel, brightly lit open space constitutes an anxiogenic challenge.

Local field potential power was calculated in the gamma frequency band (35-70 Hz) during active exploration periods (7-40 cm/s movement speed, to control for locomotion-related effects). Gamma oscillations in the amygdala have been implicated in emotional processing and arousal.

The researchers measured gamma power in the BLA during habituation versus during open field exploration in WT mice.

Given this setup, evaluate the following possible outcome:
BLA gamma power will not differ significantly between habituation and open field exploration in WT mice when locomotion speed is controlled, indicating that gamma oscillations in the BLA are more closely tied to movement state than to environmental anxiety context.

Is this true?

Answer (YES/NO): NO